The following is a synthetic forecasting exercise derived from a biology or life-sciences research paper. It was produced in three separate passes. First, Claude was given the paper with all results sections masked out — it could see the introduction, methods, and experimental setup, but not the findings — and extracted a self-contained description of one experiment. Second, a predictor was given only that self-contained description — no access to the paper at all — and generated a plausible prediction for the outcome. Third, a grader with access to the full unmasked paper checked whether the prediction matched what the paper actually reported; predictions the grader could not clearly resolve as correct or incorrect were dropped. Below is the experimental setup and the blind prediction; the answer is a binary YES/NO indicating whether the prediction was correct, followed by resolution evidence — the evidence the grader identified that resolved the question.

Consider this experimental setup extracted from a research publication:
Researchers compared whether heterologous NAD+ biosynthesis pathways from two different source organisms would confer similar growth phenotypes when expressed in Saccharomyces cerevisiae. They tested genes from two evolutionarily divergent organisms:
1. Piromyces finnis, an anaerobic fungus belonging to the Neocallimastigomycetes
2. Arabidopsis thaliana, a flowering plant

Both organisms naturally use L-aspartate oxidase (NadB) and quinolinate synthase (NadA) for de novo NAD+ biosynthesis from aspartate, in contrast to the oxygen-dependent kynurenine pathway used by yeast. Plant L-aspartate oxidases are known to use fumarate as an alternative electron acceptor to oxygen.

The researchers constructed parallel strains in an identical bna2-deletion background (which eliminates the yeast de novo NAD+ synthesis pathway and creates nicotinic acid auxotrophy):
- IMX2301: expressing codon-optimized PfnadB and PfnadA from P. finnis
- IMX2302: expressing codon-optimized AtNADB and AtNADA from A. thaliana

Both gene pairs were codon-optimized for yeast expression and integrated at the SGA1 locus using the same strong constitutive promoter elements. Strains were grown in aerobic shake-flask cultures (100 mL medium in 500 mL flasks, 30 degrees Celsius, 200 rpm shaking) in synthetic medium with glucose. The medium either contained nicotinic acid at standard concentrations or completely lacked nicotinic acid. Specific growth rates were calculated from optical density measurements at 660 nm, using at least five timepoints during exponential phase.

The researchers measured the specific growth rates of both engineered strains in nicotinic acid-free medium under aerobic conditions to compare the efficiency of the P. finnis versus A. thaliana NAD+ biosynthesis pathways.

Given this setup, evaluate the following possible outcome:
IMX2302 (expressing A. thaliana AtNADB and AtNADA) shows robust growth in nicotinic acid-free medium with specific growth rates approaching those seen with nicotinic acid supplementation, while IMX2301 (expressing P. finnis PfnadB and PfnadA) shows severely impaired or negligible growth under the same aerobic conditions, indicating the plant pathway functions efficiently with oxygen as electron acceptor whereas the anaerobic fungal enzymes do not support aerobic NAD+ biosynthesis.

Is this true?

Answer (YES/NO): NO